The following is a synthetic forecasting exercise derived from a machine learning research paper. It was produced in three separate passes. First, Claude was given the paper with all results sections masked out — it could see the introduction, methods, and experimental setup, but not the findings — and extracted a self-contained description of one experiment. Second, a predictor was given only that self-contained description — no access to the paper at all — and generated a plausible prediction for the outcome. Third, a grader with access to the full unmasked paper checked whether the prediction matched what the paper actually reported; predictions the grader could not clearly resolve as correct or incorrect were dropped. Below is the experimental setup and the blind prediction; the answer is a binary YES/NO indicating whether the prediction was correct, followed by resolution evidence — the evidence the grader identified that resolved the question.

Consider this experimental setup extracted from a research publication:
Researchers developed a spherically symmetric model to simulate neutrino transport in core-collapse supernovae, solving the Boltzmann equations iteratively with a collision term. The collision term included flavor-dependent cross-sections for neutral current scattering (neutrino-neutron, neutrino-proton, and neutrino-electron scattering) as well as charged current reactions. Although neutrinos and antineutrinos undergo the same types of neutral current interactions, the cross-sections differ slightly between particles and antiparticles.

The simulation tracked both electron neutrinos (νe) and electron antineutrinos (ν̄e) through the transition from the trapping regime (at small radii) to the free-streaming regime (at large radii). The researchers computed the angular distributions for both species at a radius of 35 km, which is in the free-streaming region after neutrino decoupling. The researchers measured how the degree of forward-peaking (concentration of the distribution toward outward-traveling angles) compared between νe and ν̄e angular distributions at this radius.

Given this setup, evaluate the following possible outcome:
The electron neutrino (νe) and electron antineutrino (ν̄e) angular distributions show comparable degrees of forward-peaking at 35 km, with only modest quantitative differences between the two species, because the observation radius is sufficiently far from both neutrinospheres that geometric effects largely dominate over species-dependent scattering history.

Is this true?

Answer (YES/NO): NO